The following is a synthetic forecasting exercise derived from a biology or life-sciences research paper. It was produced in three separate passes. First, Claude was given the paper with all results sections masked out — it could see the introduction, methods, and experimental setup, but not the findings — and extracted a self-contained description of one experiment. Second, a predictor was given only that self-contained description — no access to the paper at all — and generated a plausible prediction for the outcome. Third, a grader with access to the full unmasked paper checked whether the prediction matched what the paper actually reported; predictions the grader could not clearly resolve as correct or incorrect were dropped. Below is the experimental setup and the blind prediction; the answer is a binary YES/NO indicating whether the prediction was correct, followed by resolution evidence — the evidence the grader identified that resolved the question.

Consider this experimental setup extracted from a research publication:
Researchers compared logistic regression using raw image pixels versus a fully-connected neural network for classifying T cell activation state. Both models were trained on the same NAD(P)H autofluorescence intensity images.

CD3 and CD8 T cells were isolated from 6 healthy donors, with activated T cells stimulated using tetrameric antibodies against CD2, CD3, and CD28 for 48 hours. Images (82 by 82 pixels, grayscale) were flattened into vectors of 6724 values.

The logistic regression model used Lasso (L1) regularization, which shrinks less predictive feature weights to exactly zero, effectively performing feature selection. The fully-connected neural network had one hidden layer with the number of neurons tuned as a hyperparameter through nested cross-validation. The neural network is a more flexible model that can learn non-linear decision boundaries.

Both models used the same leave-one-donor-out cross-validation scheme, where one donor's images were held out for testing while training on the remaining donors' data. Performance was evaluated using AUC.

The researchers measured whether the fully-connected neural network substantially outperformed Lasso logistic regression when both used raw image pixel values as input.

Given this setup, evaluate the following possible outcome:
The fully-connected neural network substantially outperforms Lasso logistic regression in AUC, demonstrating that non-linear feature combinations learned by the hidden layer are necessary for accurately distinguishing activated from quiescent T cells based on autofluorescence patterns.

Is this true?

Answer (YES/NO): YES